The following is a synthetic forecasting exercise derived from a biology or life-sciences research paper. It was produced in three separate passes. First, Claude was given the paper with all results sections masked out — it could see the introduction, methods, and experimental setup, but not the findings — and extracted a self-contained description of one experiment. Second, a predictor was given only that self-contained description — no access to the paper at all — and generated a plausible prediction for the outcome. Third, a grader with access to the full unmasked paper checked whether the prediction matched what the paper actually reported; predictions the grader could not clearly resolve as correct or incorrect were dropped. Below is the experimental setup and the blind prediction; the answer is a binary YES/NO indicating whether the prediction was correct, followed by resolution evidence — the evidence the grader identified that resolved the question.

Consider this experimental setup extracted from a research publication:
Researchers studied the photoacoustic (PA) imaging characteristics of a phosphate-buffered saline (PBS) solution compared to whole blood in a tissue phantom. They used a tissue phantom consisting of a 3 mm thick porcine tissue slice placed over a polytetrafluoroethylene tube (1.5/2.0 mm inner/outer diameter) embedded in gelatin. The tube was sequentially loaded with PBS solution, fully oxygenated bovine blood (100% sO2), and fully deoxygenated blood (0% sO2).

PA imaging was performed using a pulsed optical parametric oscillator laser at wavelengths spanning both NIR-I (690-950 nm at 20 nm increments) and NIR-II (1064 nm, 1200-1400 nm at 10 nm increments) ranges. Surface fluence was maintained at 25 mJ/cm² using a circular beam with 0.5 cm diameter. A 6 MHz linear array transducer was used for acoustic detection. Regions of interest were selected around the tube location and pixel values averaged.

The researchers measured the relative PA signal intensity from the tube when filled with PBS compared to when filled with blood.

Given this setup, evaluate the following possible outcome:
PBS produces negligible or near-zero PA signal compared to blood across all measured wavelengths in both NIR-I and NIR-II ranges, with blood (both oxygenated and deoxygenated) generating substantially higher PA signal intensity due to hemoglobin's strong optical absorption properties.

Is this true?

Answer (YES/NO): NO